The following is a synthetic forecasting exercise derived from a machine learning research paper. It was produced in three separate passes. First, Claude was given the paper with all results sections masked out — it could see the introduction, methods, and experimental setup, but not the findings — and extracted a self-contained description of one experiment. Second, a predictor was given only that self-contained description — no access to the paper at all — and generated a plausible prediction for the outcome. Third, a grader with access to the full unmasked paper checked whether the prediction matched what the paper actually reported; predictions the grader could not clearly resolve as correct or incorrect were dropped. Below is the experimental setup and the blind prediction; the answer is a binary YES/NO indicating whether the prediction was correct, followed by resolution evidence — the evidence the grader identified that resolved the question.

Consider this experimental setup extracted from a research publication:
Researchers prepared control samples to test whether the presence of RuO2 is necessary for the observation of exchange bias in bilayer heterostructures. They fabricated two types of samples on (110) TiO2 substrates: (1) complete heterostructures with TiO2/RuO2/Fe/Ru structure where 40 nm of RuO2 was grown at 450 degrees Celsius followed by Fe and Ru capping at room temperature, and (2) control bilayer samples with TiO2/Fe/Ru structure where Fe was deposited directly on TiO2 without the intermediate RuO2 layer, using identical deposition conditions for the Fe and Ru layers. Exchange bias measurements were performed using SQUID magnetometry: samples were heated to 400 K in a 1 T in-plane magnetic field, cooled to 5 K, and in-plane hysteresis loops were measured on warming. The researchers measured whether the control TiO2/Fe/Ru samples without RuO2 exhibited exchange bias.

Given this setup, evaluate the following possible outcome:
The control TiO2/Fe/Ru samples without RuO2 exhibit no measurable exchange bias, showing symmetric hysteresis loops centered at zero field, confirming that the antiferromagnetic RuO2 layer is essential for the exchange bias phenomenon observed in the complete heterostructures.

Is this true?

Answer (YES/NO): NO